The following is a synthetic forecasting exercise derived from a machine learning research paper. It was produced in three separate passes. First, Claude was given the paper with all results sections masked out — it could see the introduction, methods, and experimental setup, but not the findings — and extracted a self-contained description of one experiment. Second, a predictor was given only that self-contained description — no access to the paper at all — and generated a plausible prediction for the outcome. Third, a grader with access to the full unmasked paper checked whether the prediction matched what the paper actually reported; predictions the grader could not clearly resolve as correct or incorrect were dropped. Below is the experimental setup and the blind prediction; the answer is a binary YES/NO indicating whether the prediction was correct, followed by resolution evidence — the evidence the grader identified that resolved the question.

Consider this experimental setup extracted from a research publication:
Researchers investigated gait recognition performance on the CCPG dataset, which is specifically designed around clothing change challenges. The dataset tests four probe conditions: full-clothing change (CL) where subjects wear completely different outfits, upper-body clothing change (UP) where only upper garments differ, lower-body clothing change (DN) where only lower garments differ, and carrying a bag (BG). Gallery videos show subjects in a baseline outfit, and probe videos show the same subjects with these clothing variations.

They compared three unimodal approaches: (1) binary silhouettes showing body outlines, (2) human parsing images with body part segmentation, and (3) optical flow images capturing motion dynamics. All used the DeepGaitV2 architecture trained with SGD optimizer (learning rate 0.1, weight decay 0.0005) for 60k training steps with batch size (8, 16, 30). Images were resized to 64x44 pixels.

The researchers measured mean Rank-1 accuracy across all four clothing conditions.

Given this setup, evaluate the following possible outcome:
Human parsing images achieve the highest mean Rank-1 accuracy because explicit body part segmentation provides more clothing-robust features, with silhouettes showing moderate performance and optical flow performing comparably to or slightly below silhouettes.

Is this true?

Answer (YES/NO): NO